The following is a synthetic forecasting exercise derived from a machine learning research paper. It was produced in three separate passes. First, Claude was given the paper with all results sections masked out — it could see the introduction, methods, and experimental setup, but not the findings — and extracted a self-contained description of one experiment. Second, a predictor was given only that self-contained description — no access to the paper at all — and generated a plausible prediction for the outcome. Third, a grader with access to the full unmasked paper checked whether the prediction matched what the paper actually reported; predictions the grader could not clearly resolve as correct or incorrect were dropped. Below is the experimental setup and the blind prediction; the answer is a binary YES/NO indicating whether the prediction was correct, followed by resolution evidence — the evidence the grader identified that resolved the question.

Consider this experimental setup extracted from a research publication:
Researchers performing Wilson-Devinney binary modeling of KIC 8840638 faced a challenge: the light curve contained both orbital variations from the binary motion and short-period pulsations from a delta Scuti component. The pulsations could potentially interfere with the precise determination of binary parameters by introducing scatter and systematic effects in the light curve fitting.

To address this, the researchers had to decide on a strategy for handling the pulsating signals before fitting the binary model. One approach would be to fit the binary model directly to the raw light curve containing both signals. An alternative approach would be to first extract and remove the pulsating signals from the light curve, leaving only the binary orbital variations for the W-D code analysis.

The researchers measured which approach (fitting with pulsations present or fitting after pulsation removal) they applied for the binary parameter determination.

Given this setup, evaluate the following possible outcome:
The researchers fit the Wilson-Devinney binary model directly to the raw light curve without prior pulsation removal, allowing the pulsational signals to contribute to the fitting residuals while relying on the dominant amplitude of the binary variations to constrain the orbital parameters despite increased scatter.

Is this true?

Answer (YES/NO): NO